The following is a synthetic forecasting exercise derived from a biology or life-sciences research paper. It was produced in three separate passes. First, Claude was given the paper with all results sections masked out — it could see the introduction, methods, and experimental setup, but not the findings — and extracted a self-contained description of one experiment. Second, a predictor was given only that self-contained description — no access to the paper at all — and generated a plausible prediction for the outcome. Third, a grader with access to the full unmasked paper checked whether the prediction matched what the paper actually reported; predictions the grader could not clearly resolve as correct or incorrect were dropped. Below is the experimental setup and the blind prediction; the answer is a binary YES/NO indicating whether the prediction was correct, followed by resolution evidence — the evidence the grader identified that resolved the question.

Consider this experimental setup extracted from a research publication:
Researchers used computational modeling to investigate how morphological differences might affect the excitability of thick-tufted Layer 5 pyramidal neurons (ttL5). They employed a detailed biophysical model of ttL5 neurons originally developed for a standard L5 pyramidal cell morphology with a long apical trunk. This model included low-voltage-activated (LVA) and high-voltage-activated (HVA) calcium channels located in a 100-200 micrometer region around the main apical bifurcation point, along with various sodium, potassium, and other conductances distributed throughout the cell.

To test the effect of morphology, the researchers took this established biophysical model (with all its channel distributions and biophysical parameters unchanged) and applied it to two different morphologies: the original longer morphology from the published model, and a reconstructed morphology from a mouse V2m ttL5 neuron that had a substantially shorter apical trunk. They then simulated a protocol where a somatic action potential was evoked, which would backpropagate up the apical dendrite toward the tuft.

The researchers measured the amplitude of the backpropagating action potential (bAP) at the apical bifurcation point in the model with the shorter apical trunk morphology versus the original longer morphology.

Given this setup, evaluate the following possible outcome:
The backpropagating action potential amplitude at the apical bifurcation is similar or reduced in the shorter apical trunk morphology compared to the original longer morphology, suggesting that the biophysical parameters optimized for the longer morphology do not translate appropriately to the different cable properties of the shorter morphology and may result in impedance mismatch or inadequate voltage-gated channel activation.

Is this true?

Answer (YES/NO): NO